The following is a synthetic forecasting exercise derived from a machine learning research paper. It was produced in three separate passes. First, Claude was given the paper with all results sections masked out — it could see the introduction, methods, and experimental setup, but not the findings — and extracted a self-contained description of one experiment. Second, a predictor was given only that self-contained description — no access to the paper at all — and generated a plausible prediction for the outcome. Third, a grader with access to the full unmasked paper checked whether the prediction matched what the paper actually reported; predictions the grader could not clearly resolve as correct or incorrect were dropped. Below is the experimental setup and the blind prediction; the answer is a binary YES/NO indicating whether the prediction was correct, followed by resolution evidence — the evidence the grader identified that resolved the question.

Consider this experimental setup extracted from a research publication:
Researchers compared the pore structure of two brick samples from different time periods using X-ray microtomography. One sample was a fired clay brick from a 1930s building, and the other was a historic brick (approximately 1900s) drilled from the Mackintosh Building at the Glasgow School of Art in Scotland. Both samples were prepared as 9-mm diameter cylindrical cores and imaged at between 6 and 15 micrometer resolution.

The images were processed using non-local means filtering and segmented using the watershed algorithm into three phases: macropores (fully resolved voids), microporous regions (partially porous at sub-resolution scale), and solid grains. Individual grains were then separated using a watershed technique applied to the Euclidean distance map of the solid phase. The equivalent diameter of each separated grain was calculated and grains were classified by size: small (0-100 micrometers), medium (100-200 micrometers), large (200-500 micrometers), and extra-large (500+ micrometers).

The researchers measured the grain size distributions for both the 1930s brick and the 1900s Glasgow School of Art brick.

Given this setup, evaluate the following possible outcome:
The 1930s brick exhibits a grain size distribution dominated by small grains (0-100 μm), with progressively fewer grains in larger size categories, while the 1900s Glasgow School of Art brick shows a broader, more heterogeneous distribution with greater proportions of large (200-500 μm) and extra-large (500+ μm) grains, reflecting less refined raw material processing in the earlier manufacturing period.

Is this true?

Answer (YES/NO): NO